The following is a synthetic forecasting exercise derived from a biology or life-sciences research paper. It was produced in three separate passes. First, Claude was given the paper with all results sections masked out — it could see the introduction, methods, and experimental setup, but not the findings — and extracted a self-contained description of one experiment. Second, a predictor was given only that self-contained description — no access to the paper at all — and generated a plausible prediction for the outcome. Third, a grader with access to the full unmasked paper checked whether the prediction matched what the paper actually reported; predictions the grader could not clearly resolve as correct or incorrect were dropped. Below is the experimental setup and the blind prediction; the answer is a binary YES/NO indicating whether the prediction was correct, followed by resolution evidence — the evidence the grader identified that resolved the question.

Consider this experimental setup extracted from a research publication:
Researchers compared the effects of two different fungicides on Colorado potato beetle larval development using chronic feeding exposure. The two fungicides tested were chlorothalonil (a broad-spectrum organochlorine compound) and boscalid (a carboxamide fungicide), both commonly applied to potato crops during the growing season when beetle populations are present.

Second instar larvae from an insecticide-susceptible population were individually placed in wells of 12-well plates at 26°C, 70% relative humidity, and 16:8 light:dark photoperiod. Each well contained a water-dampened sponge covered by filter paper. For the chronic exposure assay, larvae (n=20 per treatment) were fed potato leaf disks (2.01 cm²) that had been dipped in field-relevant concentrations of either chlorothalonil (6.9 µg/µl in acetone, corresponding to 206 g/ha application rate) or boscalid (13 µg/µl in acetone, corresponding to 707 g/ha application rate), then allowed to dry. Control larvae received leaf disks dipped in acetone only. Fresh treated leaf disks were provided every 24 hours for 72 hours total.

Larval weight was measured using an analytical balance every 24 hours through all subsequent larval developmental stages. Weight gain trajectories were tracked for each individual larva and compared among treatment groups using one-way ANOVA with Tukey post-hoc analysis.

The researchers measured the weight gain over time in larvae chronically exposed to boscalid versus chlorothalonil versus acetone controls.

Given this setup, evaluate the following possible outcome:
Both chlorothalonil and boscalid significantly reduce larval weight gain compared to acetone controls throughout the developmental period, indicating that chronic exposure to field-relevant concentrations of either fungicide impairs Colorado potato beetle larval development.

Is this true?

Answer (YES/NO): YES